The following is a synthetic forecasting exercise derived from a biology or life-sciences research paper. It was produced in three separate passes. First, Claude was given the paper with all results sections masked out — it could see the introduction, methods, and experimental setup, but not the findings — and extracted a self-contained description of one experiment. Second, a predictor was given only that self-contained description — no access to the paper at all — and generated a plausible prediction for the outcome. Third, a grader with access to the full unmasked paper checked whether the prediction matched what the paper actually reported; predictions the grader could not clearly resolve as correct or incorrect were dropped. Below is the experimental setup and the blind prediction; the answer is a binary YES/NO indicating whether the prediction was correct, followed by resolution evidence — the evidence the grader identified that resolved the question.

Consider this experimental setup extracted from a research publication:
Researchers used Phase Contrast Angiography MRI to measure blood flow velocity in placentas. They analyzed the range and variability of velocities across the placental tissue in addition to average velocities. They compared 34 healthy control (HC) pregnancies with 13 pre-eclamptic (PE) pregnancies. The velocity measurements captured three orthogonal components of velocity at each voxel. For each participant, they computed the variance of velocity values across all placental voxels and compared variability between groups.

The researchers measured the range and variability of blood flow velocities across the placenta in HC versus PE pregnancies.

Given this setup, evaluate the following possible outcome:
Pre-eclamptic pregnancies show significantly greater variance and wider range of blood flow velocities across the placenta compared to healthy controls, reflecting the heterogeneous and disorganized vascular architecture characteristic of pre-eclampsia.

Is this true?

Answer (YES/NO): YES